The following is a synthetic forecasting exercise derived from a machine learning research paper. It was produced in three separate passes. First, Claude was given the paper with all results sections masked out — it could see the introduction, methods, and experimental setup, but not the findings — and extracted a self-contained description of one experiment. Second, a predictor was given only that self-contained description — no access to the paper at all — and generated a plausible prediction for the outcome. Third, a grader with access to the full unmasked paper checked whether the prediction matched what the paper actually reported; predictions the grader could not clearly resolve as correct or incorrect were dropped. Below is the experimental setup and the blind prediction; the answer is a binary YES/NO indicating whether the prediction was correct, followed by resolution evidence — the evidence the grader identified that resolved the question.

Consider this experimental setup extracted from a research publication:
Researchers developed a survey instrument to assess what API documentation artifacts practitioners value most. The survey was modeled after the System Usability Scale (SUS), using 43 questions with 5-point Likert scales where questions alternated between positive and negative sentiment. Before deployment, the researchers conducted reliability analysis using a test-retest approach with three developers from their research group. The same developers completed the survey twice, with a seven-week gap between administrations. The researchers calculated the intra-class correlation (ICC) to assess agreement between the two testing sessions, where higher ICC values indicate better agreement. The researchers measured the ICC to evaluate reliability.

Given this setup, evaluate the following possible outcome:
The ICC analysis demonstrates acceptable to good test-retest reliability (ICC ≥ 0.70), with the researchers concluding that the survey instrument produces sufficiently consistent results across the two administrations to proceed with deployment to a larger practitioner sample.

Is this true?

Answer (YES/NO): NO